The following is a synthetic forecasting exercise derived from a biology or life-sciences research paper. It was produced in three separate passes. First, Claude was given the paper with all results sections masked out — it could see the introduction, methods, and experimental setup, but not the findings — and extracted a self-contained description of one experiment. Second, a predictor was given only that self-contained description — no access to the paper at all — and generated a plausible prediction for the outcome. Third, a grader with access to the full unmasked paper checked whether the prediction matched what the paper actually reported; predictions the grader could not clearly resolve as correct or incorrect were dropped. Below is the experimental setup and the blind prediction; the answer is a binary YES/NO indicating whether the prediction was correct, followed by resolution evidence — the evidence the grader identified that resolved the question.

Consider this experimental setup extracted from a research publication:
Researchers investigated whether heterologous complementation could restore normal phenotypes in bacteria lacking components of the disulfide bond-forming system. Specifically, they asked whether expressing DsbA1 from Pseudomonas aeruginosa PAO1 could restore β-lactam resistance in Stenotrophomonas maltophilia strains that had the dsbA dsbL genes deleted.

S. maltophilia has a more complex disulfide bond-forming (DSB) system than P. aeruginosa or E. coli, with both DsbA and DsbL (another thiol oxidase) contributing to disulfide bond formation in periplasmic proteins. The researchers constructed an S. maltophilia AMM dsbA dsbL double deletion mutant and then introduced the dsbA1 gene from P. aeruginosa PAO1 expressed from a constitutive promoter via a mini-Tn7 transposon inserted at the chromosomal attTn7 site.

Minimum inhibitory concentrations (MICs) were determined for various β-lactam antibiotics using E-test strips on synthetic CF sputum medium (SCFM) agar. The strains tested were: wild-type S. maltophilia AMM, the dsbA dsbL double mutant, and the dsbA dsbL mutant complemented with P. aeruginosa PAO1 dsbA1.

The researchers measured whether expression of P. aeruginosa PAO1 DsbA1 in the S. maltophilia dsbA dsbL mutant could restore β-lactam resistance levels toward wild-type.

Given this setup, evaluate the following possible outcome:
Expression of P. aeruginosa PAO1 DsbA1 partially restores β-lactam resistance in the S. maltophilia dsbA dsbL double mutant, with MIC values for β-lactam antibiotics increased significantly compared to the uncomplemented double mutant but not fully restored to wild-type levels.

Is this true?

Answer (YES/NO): NO